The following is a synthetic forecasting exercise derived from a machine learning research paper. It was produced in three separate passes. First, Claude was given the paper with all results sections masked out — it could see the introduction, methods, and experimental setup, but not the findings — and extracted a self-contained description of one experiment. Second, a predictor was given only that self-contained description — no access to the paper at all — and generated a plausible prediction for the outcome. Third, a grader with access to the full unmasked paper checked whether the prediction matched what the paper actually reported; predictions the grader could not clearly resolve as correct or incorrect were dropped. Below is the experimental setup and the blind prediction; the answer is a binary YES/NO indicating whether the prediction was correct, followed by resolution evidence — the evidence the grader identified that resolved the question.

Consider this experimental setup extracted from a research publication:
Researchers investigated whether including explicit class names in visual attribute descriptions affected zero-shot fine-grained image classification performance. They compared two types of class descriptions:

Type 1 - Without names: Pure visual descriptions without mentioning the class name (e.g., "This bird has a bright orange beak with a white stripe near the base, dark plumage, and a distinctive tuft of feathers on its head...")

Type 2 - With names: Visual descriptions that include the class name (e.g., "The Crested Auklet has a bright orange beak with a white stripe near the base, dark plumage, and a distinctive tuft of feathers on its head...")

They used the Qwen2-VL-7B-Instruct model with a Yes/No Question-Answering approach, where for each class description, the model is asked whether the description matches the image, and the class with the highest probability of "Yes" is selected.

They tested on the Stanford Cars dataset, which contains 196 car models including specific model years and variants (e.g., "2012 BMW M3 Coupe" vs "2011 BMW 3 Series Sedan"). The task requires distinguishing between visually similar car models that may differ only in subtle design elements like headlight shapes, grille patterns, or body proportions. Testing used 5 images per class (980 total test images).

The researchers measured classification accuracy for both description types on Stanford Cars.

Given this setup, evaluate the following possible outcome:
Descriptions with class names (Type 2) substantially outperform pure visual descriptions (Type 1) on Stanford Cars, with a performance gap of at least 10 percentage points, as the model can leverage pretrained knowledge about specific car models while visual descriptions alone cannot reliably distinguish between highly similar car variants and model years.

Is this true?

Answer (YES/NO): YES